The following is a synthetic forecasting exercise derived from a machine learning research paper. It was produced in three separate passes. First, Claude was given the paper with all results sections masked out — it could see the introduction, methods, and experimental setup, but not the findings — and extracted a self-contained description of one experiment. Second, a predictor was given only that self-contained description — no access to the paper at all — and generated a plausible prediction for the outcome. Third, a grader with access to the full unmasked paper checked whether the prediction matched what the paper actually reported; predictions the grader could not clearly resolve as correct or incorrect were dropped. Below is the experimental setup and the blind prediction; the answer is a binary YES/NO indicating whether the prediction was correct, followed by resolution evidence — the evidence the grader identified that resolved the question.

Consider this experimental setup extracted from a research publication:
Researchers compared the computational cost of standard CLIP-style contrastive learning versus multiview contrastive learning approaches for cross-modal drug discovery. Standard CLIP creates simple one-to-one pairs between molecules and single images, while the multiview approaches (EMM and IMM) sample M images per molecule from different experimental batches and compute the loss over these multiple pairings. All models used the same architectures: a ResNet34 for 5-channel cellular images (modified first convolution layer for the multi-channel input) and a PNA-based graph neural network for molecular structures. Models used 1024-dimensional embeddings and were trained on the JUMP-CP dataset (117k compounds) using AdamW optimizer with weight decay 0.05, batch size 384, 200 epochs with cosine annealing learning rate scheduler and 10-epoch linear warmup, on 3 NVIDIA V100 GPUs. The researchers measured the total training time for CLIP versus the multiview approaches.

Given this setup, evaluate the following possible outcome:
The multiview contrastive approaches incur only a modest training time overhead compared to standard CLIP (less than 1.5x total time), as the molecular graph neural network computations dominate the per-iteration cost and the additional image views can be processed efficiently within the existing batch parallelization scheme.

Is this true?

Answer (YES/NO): NO